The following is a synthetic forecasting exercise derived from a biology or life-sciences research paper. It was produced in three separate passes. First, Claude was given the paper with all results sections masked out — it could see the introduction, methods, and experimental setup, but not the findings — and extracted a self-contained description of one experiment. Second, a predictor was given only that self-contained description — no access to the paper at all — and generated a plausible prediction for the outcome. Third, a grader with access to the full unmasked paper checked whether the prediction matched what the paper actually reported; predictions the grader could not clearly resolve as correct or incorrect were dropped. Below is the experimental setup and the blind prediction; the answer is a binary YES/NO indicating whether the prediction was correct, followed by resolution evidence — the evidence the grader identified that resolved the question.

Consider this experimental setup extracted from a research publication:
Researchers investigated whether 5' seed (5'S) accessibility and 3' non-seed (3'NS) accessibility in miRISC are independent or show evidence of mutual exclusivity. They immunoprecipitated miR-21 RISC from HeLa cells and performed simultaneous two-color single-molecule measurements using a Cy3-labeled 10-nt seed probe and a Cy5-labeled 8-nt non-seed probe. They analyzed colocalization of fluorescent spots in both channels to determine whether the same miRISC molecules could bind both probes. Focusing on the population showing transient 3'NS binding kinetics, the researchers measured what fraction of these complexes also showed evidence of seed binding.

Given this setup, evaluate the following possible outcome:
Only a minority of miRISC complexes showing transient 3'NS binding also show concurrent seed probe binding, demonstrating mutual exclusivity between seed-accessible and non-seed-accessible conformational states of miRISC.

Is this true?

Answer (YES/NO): YES